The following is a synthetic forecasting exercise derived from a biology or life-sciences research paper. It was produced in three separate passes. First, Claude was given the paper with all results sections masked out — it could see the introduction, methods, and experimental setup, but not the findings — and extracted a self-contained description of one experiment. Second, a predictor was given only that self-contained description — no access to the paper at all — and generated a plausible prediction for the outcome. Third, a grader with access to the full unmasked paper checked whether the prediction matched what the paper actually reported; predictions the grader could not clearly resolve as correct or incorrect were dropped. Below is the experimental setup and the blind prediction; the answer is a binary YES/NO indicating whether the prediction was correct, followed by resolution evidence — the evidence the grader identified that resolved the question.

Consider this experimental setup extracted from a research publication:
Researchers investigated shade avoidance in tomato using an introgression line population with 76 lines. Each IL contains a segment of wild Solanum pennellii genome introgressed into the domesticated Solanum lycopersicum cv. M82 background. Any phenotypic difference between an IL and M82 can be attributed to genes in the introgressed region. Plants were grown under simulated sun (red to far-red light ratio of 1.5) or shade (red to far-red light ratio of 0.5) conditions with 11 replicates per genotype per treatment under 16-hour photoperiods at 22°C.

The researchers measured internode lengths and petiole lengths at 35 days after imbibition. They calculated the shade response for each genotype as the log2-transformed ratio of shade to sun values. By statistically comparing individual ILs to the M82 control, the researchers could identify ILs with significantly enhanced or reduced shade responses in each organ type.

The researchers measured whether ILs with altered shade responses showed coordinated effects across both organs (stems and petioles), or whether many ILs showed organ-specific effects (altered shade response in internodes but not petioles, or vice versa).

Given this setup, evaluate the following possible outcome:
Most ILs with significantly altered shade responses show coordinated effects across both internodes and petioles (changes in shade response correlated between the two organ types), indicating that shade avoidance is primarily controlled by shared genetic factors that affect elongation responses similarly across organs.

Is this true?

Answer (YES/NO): NO